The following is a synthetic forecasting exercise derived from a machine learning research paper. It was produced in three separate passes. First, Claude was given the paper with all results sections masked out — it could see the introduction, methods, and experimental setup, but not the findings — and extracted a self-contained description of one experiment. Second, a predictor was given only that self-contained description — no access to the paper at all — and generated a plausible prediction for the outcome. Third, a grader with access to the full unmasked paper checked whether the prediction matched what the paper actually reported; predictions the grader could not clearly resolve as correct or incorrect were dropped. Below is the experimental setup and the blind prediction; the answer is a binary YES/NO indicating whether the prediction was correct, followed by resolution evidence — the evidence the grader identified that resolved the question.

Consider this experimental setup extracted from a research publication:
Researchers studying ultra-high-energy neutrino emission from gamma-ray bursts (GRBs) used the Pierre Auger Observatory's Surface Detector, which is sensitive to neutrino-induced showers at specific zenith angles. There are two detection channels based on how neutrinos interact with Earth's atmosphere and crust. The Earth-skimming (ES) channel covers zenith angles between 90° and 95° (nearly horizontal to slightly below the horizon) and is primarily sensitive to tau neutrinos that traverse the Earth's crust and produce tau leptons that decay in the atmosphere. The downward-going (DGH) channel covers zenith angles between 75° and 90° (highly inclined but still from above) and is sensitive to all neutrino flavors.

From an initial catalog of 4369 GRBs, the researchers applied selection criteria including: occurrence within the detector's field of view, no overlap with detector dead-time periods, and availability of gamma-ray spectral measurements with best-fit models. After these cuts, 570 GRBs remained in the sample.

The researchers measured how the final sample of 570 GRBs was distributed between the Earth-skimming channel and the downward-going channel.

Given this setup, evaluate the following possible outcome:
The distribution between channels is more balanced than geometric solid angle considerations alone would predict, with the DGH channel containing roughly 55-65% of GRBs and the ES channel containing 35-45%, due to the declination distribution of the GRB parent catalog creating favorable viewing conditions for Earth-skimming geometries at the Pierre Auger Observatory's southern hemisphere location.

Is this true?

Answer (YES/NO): NO